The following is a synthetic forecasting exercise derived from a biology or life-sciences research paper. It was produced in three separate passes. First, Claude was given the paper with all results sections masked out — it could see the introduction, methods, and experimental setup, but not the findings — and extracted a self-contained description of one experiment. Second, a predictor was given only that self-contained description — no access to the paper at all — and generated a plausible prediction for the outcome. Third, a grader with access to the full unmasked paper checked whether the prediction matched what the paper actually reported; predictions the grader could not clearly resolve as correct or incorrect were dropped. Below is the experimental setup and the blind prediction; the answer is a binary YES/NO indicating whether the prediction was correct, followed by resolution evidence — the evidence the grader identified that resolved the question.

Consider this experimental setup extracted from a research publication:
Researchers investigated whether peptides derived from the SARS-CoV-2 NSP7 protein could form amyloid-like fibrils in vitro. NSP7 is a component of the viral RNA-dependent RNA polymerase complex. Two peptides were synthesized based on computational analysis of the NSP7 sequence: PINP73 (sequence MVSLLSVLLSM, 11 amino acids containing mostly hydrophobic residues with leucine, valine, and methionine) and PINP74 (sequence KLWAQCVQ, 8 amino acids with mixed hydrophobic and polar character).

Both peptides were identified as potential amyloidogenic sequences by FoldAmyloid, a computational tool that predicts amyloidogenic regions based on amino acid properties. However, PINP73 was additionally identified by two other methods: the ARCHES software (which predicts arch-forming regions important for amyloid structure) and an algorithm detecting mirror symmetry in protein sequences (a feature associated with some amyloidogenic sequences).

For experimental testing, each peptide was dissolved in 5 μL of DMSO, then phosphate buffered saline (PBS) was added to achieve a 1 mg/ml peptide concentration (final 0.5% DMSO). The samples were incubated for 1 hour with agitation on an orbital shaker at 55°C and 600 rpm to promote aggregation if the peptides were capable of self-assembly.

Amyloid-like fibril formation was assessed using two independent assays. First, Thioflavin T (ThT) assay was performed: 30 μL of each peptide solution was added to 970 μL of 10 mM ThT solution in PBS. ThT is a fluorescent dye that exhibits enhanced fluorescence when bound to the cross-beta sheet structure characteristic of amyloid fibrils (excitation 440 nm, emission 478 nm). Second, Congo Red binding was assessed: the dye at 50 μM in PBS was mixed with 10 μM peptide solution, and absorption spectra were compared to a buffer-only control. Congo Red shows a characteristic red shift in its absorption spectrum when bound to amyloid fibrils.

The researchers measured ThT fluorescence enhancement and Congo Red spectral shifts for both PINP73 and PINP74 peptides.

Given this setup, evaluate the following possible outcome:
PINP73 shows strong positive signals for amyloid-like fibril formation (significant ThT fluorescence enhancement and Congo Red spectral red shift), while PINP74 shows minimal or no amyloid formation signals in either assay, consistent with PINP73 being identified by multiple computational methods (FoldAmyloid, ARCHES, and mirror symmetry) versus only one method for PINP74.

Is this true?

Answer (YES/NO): YES